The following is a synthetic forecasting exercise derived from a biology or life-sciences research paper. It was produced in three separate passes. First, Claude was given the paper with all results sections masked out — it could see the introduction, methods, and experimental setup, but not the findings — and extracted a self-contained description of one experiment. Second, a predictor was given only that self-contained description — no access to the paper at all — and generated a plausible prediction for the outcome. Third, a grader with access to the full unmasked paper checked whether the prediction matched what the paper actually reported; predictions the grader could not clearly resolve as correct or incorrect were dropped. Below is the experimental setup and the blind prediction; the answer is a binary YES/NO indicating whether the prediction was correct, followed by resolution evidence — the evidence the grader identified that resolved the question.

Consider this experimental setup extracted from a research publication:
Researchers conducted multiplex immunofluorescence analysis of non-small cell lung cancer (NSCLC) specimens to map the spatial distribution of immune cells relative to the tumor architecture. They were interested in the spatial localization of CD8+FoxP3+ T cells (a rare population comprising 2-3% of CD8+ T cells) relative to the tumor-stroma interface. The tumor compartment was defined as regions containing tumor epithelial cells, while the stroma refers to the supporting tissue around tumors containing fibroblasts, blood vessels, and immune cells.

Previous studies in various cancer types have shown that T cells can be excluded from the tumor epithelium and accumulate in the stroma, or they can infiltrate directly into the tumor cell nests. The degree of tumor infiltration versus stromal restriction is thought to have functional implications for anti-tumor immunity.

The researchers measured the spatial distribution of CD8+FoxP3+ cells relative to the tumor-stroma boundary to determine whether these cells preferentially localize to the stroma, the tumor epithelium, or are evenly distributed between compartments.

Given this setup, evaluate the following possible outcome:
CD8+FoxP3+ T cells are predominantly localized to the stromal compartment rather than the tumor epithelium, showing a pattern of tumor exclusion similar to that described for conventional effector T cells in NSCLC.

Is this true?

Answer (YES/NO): YES